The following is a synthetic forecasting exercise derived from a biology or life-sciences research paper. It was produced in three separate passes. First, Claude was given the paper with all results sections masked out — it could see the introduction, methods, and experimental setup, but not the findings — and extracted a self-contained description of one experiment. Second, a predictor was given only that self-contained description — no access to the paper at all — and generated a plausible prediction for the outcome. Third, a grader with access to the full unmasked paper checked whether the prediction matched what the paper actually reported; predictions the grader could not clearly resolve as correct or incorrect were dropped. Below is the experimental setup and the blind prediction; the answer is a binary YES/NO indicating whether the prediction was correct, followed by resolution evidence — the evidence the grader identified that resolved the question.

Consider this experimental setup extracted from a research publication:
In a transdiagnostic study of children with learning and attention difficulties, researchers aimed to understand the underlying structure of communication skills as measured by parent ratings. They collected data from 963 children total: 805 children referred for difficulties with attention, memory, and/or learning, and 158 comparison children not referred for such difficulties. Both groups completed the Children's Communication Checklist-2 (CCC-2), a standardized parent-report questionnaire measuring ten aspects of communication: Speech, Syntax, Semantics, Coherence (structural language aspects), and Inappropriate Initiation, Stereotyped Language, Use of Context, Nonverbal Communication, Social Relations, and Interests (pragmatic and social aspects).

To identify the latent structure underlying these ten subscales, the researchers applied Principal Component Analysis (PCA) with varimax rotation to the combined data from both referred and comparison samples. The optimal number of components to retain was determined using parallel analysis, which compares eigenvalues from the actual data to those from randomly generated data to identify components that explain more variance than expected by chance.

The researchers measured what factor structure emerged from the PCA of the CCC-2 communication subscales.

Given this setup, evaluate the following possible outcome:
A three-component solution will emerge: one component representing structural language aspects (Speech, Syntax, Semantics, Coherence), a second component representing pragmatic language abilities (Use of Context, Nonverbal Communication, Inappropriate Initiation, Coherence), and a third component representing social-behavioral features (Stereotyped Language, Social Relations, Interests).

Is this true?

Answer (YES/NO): NO